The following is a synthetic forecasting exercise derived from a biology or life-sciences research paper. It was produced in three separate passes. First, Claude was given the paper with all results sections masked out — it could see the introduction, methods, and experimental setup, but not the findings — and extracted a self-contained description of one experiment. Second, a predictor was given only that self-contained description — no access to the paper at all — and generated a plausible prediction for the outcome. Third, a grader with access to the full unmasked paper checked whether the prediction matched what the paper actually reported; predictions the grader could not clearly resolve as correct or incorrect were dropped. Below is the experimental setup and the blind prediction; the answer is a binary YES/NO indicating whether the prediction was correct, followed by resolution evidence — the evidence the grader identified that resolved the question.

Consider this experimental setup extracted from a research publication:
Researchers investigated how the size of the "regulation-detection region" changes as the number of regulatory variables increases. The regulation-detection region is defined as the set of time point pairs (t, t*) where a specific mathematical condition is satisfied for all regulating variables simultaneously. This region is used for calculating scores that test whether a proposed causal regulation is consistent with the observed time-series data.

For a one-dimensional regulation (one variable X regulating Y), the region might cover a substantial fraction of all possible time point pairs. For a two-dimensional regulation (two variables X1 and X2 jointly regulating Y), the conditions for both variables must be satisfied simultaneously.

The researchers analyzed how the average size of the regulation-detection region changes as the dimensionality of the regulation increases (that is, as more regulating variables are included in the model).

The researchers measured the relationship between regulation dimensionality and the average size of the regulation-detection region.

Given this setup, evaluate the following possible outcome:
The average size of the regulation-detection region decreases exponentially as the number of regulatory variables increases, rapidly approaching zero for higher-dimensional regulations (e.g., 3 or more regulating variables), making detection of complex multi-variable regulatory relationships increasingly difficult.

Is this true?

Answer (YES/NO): YES